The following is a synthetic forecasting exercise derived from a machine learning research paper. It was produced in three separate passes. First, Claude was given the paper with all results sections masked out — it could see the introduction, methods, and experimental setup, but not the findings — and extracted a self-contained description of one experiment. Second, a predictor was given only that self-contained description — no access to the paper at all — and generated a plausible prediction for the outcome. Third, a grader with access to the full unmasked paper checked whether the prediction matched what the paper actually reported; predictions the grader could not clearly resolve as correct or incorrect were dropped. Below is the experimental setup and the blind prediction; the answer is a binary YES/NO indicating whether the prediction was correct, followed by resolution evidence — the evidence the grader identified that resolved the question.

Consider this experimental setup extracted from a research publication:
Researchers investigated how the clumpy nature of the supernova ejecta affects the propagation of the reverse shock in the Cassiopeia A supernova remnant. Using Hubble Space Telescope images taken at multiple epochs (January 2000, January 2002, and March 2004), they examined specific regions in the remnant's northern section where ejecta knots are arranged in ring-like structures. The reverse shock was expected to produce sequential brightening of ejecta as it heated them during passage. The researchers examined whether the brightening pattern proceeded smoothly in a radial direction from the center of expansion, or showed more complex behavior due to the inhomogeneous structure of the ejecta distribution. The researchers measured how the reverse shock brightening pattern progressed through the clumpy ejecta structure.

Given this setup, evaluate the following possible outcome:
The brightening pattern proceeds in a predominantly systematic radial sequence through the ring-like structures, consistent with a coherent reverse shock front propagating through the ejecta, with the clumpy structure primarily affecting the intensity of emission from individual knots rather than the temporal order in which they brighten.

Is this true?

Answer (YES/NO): NO